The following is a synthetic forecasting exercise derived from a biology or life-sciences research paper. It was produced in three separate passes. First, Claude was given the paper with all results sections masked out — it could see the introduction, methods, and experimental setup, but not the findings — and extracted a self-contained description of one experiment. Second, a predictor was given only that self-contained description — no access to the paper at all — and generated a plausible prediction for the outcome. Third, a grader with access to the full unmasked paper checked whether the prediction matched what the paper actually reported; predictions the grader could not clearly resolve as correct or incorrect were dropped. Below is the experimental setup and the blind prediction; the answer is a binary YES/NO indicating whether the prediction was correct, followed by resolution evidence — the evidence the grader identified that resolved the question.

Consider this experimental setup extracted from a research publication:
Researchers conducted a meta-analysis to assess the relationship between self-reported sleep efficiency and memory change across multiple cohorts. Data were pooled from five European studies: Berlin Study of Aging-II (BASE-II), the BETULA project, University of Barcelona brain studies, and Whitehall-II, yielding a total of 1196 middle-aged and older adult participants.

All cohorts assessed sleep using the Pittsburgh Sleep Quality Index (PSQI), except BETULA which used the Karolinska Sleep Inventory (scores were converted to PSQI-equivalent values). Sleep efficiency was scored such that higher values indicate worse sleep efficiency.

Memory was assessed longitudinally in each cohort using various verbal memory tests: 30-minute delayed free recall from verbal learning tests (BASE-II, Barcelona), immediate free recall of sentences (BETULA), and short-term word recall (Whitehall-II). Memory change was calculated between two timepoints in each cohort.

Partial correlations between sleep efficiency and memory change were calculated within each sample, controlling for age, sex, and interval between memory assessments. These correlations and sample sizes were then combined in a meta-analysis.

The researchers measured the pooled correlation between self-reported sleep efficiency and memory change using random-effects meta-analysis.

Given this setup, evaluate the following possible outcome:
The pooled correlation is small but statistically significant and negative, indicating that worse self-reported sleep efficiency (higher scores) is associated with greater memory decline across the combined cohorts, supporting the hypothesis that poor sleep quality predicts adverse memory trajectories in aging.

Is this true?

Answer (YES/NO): YES